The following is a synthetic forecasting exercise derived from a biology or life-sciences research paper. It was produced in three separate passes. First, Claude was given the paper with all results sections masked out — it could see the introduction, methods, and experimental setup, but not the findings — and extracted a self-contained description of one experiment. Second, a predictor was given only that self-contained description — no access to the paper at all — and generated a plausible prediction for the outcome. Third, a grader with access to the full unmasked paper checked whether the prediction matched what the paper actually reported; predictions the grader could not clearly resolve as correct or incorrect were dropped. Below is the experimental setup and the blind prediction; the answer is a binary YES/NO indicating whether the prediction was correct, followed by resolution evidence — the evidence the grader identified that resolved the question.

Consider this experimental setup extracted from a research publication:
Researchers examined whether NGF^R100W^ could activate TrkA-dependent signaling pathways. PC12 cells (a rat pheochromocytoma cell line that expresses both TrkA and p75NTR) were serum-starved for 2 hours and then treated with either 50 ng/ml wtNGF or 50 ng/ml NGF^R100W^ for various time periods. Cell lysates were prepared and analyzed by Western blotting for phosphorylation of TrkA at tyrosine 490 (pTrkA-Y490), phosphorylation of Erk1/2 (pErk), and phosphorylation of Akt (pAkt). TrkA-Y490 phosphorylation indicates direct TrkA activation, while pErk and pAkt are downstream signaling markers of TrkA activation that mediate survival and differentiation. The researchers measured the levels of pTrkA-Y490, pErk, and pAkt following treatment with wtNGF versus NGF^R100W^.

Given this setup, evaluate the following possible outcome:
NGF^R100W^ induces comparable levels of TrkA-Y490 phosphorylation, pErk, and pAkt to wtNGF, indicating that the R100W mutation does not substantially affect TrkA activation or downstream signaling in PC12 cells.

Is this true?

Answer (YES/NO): YES